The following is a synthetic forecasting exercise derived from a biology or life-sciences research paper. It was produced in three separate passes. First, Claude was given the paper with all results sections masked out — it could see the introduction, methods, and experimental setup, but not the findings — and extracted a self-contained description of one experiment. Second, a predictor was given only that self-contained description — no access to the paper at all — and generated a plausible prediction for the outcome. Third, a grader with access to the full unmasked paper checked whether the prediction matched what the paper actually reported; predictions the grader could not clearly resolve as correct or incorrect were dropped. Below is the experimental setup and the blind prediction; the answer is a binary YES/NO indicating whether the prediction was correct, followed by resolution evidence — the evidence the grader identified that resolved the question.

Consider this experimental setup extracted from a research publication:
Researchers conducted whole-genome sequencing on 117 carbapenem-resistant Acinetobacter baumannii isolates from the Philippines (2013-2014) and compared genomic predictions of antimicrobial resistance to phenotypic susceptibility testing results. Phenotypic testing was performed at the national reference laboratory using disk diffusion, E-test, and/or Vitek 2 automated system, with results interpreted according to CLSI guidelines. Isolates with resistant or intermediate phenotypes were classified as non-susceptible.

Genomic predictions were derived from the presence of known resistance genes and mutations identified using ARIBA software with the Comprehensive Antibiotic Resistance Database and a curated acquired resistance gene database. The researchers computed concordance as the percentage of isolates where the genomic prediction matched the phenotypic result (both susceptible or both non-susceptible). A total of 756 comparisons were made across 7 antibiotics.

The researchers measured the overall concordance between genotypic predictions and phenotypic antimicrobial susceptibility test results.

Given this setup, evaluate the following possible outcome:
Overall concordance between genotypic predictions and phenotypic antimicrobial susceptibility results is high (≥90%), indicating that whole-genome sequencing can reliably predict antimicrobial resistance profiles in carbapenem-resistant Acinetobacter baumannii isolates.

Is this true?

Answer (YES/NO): YES